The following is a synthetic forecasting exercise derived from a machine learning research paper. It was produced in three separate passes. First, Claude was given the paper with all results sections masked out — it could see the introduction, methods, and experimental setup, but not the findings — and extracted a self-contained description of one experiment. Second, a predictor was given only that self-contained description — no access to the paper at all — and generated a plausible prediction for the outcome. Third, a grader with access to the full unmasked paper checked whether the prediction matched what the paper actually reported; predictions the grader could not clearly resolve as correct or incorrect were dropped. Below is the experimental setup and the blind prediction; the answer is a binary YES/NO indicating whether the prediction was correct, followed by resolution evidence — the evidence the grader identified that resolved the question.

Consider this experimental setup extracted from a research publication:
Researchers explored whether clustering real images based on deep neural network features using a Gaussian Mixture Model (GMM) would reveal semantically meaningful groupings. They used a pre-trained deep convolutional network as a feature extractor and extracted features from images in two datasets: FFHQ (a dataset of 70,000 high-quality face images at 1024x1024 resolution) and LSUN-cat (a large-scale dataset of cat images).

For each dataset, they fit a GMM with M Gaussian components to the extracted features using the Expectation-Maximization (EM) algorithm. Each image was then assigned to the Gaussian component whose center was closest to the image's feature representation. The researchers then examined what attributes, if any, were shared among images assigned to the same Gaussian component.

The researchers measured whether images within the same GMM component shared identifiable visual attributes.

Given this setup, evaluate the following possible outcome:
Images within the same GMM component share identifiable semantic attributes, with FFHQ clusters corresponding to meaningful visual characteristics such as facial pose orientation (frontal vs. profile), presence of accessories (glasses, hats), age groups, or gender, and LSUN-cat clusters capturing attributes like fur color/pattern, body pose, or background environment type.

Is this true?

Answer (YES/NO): YES